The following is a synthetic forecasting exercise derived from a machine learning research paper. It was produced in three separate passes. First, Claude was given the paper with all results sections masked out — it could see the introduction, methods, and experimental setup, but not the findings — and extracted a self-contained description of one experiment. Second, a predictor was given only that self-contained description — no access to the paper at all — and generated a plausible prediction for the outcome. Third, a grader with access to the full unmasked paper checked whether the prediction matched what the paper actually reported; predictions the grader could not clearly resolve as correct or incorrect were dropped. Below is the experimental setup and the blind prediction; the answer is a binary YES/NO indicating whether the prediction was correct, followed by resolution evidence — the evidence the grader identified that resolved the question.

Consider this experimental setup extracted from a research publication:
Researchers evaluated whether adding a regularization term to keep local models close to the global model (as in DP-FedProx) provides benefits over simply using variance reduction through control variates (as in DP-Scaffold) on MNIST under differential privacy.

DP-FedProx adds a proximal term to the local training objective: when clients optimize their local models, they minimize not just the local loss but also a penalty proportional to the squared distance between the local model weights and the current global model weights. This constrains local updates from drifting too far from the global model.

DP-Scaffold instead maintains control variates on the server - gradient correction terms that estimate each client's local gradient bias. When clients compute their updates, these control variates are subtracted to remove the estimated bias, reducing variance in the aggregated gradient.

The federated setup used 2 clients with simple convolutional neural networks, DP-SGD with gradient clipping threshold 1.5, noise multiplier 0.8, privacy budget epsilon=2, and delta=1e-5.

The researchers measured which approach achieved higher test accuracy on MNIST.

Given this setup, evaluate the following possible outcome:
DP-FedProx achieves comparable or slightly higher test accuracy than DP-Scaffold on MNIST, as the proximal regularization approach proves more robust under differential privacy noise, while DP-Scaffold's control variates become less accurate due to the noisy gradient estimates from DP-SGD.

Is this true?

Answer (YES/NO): NO